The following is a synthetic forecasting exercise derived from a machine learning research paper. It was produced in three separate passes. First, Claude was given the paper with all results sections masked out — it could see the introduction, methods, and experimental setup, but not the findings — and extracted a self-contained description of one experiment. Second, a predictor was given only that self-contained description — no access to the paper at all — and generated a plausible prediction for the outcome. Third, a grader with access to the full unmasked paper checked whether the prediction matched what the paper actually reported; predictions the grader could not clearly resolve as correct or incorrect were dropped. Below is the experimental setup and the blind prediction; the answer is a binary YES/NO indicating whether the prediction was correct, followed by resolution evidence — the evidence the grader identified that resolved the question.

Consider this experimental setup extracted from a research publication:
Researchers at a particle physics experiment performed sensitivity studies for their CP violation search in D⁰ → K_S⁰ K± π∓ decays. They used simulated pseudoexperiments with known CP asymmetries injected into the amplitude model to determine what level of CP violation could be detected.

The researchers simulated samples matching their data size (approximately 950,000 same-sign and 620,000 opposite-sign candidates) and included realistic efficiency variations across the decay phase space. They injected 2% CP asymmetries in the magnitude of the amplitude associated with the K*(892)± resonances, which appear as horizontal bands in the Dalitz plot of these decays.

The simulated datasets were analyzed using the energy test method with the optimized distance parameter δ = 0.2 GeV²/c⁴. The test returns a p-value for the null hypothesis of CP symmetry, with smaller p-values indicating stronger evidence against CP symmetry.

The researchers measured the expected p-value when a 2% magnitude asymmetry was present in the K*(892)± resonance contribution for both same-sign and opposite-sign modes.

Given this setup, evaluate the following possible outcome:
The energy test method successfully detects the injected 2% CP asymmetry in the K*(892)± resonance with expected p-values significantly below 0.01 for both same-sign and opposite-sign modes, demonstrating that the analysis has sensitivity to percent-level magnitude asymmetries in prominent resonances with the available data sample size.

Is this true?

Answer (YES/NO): YES